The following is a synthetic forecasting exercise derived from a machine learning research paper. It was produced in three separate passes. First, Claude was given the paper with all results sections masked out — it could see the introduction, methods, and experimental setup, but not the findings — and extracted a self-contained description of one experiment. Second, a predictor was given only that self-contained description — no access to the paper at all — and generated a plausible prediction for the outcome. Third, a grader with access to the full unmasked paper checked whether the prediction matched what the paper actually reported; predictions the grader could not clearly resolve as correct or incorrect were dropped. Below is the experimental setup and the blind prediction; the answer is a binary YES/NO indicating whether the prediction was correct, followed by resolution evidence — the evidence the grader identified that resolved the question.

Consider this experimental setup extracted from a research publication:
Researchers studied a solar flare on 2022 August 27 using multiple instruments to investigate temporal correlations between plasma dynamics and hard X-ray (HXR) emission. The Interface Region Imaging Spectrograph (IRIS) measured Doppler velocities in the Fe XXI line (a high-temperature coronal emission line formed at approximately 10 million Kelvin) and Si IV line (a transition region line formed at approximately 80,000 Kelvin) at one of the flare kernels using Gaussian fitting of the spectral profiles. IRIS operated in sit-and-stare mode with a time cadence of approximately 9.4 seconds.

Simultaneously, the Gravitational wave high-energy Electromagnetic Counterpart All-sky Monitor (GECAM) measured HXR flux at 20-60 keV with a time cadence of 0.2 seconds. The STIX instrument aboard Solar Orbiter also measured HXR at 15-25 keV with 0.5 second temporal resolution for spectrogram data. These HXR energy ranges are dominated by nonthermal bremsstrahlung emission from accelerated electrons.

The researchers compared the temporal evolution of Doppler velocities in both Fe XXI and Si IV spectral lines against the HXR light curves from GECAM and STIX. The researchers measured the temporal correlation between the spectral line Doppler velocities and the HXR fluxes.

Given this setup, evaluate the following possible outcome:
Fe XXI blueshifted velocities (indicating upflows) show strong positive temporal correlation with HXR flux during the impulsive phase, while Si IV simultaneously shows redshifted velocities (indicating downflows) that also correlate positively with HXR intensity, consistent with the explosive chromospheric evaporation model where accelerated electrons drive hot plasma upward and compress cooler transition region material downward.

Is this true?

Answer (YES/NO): YES